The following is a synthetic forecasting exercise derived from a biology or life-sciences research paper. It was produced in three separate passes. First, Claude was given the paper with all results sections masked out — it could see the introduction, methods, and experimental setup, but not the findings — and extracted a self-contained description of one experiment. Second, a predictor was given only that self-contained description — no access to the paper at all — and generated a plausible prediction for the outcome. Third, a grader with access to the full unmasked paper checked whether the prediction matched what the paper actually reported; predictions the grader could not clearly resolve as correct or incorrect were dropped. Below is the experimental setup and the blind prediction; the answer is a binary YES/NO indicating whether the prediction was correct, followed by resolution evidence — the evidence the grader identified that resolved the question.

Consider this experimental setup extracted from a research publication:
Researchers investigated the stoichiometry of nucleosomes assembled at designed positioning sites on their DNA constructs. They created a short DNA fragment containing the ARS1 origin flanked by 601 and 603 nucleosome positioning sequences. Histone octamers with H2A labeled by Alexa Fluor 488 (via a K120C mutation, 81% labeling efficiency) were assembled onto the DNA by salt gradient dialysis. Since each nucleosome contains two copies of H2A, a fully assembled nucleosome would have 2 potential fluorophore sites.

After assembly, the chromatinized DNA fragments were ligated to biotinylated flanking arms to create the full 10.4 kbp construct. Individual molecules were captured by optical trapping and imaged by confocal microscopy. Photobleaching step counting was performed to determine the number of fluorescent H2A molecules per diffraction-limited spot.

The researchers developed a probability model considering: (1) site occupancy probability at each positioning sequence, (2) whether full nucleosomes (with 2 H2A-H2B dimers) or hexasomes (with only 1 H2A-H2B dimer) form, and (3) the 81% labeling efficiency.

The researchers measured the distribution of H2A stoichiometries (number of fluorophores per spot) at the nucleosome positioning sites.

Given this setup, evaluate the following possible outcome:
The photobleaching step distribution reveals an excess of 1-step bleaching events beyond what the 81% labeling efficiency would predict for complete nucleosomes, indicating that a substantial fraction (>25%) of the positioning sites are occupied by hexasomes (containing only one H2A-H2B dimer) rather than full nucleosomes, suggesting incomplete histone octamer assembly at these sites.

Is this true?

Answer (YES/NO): YES